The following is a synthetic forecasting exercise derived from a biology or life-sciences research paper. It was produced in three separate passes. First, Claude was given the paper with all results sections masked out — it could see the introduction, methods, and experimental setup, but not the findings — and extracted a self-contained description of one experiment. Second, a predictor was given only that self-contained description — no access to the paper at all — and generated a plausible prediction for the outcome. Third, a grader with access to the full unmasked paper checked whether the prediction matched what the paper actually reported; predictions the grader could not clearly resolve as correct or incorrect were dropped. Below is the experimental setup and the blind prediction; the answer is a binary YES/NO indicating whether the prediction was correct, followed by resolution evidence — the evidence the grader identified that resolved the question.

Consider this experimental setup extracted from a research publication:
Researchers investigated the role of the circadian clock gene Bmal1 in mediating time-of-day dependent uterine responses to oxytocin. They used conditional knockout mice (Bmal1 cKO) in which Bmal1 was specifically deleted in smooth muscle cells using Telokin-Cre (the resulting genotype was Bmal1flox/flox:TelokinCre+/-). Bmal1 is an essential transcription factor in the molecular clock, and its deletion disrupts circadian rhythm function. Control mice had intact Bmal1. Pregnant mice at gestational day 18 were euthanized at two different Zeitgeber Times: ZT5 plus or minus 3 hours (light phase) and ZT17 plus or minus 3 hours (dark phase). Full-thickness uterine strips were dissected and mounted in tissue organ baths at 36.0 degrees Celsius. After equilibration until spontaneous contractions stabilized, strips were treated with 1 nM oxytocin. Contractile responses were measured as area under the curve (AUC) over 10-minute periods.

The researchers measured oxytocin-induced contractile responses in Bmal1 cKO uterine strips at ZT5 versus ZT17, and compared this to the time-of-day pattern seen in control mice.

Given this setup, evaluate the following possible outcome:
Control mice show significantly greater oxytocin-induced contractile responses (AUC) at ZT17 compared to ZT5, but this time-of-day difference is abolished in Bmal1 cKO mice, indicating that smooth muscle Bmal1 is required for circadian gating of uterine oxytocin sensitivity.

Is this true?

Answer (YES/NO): NO